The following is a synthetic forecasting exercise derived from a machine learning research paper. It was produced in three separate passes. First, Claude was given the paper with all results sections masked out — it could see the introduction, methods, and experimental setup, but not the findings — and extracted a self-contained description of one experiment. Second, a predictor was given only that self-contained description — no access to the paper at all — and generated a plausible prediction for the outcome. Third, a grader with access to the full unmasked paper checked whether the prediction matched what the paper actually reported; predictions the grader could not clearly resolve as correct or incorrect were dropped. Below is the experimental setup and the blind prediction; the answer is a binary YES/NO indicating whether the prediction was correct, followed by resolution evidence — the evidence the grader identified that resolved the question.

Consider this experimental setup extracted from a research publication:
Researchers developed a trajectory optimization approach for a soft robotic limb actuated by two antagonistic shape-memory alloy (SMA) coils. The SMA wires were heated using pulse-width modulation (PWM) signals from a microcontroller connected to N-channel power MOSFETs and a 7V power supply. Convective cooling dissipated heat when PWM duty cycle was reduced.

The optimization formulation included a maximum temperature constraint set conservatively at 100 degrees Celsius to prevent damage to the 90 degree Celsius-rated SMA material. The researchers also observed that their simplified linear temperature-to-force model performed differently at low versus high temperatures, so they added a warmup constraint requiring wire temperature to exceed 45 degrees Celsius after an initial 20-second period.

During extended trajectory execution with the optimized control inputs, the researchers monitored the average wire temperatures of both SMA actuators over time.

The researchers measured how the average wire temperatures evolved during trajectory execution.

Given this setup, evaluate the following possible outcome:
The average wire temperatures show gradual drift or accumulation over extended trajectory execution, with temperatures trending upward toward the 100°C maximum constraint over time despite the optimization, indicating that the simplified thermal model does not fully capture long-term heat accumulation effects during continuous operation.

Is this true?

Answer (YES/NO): YES